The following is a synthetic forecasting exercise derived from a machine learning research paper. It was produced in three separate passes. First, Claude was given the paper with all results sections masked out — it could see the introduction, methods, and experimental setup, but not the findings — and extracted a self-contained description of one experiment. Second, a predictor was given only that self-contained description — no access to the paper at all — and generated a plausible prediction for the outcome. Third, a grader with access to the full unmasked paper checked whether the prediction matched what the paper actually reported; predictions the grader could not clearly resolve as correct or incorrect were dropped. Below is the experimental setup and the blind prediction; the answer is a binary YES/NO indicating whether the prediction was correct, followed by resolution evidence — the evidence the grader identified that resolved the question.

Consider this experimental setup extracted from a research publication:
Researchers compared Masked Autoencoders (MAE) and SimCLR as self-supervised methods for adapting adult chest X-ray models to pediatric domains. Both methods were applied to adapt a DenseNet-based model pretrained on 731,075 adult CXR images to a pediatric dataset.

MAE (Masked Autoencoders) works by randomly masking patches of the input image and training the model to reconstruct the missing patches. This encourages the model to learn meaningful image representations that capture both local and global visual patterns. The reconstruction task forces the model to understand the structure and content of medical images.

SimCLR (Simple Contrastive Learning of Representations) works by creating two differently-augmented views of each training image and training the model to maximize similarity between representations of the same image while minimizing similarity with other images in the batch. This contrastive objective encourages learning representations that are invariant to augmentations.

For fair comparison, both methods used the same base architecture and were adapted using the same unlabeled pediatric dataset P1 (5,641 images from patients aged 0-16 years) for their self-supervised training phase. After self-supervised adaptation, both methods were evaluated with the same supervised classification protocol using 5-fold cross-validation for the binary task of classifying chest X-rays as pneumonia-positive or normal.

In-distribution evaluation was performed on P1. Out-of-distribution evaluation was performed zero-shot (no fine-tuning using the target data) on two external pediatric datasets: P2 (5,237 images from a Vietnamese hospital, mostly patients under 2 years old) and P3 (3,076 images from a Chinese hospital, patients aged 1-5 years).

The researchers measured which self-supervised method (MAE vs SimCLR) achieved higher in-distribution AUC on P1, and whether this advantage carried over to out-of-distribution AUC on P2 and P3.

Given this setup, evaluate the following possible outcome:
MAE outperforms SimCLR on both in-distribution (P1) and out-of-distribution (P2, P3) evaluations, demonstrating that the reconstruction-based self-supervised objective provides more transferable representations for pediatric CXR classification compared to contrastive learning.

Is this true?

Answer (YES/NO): NO